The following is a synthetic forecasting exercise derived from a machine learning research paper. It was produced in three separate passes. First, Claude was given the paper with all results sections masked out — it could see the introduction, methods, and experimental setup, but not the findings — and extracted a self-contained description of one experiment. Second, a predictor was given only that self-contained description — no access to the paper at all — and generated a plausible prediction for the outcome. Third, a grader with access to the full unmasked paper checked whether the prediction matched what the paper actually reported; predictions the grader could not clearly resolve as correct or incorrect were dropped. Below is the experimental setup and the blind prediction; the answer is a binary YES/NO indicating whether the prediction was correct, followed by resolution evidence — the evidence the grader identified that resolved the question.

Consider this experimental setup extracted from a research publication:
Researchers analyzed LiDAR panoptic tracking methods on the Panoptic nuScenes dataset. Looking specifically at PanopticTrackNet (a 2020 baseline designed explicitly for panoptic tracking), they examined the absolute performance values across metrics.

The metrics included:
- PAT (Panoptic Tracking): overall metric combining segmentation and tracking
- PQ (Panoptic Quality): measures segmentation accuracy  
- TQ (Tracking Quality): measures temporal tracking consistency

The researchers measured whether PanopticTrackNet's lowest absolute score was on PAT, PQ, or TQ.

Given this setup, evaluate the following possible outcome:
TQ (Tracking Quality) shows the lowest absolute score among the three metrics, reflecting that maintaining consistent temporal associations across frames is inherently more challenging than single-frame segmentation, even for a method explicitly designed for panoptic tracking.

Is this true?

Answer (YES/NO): YES